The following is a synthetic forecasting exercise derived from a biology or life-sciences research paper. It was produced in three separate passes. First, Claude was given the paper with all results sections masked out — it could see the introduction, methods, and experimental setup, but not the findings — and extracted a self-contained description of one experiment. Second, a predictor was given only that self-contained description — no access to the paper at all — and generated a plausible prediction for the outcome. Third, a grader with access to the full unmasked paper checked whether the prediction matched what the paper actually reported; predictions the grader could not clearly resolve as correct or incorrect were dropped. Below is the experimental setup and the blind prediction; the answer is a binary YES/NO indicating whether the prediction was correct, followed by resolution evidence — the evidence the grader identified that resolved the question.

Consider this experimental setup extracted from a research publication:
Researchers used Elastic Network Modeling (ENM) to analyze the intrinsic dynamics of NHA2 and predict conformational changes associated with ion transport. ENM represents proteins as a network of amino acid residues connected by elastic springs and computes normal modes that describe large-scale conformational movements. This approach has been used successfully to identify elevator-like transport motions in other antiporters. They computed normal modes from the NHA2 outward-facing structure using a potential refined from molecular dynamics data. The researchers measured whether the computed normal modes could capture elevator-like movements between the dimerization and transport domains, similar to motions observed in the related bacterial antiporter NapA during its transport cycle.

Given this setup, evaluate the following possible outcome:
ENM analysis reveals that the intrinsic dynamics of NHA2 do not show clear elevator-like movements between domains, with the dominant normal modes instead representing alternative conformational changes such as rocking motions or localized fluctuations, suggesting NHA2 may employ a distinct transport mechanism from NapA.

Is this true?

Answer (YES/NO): NO